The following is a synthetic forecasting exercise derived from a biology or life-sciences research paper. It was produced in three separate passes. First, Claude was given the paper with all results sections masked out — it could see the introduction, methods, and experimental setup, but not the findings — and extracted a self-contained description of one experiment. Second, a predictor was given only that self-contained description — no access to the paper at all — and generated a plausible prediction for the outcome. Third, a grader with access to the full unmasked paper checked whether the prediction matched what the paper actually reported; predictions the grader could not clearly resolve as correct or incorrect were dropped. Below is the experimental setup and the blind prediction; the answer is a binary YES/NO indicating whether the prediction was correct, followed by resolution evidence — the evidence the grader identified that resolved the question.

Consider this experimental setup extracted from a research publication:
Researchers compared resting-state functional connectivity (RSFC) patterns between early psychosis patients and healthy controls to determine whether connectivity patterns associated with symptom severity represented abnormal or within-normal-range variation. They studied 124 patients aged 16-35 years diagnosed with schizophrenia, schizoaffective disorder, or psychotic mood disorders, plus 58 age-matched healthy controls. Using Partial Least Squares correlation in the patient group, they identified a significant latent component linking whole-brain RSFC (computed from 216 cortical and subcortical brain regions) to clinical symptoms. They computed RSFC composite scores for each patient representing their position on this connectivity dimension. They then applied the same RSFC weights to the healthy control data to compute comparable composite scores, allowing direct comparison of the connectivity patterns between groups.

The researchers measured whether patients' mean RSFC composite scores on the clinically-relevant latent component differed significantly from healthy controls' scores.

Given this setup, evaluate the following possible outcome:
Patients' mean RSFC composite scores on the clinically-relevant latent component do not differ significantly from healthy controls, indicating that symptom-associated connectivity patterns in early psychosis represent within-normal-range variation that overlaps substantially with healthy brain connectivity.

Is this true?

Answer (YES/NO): YES